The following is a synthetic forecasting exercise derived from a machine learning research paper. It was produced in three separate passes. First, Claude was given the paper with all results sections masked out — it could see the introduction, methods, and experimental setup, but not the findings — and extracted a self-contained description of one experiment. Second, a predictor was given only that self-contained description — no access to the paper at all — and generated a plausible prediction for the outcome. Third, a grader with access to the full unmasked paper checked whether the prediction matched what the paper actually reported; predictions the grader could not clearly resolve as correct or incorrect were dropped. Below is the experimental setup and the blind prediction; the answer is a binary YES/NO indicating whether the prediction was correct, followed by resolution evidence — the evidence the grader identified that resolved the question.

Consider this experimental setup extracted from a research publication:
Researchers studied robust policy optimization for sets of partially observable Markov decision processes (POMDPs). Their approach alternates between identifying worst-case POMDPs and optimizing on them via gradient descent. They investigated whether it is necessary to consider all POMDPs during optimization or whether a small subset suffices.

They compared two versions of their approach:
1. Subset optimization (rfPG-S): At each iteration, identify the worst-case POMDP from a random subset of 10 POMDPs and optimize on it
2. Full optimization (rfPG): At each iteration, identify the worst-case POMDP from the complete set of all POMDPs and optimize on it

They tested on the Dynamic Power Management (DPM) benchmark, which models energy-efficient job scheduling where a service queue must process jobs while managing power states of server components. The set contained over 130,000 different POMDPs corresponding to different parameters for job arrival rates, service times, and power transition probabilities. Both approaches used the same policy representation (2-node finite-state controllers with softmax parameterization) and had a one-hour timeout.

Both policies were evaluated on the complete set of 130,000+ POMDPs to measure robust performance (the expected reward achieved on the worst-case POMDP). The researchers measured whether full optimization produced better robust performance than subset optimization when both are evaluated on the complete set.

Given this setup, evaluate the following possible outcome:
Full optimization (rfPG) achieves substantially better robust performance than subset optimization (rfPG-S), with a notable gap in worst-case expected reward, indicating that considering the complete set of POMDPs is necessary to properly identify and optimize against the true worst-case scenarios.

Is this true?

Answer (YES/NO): YES